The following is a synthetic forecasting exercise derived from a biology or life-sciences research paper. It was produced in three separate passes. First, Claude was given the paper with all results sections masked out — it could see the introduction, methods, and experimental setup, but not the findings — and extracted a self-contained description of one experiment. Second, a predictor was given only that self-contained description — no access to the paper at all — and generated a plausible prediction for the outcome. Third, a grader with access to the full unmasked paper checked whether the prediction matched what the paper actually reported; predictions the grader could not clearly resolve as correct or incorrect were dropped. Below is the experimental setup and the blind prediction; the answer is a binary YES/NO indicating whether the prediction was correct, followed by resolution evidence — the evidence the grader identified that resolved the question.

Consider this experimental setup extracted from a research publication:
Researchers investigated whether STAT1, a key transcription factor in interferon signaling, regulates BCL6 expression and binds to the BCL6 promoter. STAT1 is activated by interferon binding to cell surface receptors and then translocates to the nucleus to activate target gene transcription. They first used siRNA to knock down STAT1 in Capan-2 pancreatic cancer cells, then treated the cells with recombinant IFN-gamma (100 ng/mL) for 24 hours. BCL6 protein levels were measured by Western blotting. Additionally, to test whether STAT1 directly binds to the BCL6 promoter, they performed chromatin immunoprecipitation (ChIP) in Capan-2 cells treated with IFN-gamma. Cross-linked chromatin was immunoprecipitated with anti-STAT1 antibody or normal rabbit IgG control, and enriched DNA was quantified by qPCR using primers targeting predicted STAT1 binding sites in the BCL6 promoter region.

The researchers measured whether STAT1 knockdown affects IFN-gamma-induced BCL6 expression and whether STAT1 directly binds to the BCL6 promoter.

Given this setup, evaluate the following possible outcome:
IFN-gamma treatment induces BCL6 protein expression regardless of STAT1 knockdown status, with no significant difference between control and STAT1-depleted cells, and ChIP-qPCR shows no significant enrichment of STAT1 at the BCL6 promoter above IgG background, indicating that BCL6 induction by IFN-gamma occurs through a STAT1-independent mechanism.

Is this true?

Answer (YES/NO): NO